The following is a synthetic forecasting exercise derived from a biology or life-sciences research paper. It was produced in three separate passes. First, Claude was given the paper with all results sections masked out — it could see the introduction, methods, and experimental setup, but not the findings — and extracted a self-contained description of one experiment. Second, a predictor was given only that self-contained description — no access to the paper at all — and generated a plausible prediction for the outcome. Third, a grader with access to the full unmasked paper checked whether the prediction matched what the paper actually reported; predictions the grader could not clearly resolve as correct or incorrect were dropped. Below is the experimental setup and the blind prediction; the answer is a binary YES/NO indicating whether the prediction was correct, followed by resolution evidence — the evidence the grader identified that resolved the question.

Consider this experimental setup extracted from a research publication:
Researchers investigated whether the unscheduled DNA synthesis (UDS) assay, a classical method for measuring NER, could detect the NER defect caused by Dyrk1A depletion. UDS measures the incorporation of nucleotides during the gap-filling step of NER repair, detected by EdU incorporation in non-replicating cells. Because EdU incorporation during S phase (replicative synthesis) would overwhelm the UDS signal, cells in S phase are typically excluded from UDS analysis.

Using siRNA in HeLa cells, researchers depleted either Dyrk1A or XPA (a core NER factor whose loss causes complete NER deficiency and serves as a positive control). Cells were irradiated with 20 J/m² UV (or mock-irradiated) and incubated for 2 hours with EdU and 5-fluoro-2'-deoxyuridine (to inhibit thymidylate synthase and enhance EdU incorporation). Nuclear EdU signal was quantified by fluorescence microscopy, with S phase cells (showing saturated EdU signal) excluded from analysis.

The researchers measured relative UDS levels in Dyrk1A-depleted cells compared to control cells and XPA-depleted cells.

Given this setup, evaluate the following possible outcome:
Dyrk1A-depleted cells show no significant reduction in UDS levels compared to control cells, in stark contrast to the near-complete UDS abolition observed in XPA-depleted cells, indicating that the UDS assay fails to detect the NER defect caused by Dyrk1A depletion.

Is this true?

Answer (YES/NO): YES